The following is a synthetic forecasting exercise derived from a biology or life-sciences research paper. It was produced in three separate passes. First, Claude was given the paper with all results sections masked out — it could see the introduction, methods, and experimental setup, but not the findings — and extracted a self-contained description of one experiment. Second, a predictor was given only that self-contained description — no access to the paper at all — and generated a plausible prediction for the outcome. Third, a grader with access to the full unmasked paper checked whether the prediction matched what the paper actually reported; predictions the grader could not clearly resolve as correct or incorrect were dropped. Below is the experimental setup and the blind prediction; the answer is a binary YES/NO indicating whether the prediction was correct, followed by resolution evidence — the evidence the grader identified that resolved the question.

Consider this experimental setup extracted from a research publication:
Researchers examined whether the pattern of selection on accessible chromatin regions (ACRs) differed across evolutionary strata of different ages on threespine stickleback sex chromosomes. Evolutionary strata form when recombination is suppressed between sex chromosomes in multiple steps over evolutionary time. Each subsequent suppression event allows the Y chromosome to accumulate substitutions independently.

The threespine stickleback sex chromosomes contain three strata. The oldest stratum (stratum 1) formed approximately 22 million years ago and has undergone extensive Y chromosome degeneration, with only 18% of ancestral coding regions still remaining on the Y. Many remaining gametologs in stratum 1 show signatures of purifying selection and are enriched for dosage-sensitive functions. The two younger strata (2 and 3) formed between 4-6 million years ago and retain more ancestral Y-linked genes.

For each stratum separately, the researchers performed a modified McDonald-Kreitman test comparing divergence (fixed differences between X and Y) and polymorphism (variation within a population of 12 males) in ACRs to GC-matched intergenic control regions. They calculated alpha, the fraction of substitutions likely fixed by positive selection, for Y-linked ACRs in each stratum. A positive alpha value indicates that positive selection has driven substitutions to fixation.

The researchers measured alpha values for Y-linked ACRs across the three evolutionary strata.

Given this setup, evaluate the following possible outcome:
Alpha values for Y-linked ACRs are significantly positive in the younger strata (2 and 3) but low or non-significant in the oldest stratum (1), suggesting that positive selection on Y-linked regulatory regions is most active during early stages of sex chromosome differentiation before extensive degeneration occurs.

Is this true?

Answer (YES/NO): NO